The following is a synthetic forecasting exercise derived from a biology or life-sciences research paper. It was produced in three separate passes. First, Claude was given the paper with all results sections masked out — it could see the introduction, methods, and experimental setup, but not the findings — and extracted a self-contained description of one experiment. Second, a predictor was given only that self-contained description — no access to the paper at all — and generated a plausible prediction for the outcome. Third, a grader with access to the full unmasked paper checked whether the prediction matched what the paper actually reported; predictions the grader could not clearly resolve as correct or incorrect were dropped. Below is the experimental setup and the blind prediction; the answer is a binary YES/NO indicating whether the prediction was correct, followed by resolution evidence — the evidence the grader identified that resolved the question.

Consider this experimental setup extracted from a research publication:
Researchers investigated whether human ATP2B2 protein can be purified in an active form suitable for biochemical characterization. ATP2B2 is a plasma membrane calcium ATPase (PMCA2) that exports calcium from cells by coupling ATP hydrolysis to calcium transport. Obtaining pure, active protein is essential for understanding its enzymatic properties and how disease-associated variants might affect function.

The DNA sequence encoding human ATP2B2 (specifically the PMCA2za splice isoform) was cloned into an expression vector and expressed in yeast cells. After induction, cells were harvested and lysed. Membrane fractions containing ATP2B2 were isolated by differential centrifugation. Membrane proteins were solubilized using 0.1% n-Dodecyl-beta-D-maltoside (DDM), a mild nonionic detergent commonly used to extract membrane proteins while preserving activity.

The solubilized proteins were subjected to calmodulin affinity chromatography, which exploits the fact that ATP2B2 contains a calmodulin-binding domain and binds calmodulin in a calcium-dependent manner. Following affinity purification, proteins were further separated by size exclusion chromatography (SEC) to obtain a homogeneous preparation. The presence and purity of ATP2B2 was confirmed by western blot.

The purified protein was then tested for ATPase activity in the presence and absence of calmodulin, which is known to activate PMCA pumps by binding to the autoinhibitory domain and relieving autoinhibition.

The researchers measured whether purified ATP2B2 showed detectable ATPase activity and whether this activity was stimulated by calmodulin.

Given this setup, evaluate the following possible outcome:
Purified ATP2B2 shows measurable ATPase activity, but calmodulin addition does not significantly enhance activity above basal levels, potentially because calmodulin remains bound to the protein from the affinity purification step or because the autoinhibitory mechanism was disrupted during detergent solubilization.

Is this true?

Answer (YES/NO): NO